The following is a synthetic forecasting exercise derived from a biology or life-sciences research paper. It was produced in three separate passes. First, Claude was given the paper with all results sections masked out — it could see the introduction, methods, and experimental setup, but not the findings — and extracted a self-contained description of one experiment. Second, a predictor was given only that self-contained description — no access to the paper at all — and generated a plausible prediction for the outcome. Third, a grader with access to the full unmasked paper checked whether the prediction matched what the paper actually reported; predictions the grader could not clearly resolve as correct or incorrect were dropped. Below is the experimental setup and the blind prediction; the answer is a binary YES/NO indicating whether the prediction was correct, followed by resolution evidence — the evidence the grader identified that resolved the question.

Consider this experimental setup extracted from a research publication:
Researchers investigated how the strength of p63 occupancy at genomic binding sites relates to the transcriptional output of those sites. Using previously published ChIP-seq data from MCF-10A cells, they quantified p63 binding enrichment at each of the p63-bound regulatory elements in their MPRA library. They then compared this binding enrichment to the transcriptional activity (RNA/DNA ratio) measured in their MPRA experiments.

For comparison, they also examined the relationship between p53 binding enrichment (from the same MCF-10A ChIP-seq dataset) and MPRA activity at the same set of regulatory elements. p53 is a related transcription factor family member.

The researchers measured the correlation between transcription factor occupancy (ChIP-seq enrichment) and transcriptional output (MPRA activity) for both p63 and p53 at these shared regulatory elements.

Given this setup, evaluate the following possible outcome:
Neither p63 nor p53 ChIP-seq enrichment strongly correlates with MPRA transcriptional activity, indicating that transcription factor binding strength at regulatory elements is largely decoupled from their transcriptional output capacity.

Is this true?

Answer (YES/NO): NO